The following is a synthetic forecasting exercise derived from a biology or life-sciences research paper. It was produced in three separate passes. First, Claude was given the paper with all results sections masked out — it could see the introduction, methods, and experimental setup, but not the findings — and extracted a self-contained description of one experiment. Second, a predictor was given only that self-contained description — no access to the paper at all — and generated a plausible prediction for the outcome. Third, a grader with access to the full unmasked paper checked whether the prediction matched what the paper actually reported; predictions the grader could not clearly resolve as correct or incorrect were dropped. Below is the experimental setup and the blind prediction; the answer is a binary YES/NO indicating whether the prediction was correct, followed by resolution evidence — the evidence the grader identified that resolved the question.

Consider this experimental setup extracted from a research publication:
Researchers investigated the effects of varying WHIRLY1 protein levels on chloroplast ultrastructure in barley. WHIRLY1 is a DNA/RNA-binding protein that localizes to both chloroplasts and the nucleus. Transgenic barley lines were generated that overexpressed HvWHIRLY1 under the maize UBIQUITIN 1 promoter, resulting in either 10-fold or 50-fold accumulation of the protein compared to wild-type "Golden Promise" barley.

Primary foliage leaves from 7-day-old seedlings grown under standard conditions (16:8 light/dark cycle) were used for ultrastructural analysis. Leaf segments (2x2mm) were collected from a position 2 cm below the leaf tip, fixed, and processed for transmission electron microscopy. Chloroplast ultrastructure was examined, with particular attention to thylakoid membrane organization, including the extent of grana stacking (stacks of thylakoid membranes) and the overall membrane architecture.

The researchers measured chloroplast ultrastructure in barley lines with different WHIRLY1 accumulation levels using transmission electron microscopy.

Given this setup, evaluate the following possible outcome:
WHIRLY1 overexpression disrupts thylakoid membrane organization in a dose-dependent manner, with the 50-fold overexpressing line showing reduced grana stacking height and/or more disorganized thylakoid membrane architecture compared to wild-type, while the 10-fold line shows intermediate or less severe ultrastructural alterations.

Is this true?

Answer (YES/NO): NO